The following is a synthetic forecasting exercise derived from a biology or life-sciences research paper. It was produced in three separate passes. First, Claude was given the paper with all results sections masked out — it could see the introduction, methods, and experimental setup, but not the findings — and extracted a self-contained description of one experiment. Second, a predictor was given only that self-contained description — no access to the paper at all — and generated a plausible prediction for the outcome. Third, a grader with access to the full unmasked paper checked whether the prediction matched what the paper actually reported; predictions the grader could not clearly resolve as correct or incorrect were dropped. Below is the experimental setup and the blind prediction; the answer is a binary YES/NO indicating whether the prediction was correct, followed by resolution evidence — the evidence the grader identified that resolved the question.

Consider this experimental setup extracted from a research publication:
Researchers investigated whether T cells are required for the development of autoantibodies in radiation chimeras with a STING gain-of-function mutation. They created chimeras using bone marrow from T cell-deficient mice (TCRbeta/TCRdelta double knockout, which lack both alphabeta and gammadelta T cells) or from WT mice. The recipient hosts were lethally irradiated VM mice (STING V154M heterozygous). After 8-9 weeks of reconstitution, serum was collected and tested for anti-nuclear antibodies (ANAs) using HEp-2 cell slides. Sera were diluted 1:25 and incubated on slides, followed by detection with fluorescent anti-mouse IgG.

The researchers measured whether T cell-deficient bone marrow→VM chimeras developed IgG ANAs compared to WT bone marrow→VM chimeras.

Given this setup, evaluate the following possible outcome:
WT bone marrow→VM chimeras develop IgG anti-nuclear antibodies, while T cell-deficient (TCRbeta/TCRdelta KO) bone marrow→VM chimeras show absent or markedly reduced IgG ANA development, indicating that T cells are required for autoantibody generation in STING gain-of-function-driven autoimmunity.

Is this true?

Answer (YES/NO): NO